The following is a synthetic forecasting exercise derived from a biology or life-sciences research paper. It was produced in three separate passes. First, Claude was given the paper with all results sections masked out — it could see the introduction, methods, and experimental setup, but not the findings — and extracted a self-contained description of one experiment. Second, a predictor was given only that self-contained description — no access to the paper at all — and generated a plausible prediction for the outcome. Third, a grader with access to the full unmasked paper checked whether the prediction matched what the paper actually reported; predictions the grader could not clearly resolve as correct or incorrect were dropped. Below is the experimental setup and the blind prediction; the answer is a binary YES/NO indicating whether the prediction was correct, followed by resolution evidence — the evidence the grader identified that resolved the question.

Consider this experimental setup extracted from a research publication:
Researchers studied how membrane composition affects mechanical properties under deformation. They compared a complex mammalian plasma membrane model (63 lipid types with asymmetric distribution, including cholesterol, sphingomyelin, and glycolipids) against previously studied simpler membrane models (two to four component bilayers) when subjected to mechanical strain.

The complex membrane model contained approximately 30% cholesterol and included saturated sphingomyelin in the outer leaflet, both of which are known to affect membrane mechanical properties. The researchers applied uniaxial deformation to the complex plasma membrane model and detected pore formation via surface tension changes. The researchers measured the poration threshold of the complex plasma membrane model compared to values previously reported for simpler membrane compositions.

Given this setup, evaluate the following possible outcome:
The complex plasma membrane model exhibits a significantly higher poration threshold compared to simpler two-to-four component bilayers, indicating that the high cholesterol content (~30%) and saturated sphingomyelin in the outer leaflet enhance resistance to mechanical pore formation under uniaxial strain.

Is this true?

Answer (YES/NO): NO